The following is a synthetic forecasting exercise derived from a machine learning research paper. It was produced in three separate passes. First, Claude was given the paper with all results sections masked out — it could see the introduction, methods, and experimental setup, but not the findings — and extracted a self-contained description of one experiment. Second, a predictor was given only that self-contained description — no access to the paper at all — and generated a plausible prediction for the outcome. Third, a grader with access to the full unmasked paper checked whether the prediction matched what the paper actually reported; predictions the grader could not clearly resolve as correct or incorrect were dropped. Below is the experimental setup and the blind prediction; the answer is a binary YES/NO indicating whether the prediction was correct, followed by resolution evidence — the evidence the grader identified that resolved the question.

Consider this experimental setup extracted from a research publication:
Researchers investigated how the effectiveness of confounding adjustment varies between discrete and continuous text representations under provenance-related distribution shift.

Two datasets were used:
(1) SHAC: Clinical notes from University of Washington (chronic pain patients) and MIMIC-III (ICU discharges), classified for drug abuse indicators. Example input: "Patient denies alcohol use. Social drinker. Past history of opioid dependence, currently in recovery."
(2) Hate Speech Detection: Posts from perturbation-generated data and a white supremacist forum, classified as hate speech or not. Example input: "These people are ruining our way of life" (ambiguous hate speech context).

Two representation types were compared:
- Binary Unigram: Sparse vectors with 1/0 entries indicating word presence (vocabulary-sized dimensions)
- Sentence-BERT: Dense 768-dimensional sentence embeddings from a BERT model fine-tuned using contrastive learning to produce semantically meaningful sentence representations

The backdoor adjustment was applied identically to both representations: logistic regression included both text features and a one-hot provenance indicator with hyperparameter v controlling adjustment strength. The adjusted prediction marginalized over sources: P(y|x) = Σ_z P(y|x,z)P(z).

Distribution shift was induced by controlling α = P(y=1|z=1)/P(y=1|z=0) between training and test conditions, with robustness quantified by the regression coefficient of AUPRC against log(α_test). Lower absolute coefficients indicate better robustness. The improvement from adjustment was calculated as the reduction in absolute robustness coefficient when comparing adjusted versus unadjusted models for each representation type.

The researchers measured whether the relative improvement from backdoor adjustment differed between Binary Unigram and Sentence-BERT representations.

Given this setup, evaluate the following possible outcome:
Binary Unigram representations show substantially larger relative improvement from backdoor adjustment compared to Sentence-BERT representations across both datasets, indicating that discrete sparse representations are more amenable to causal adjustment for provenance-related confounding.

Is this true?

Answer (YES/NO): YES